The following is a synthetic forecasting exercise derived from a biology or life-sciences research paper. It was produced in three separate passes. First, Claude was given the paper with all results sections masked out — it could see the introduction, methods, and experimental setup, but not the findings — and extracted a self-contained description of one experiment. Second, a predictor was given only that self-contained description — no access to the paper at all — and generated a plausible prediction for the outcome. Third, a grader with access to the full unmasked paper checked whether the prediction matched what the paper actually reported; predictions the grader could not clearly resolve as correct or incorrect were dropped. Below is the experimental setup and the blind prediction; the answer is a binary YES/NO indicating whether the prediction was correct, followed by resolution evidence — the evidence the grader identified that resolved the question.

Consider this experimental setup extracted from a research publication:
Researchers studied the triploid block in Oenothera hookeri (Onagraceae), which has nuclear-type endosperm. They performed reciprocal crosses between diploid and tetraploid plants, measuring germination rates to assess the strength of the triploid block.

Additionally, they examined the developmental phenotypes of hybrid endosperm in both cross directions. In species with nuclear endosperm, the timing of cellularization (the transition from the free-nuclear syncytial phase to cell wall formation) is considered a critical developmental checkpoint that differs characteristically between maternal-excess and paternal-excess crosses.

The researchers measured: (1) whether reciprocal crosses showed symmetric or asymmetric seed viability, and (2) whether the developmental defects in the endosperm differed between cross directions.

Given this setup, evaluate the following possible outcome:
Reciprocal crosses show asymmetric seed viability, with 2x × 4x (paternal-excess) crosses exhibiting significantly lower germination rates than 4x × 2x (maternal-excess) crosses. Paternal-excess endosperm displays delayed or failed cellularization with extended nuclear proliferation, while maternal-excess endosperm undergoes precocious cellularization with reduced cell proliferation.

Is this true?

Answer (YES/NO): NO